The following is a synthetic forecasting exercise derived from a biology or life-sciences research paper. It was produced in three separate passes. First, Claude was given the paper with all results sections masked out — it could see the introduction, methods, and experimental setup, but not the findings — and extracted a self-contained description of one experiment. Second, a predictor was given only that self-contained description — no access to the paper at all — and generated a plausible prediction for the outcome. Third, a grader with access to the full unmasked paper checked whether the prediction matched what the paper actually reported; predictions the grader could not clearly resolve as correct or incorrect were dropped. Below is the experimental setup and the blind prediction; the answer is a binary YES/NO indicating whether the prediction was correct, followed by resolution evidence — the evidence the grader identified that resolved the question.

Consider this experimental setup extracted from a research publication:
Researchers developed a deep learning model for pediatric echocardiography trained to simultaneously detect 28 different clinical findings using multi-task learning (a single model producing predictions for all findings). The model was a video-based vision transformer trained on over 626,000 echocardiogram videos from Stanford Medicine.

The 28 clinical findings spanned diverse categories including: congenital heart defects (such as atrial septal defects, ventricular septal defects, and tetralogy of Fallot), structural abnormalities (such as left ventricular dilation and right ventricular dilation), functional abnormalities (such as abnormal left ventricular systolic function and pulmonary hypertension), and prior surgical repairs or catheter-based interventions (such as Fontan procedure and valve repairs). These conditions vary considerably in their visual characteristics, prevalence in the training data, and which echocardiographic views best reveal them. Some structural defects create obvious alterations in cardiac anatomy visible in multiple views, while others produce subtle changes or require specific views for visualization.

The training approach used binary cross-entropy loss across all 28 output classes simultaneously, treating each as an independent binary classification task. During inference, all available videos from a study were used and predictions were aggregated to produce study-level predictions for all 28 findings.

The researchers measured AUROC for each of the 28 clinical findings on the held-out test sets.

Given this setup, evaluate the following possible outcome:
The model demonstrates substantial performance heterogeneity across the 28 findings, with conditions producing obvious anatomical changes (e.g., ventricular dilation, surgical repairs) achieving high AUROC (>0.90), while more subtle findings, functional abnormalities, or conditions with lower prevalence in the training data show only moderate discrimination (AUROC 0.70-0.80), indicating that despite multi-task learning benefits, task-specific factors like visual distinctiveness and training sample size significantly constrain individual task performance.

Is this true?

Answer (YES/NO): NO